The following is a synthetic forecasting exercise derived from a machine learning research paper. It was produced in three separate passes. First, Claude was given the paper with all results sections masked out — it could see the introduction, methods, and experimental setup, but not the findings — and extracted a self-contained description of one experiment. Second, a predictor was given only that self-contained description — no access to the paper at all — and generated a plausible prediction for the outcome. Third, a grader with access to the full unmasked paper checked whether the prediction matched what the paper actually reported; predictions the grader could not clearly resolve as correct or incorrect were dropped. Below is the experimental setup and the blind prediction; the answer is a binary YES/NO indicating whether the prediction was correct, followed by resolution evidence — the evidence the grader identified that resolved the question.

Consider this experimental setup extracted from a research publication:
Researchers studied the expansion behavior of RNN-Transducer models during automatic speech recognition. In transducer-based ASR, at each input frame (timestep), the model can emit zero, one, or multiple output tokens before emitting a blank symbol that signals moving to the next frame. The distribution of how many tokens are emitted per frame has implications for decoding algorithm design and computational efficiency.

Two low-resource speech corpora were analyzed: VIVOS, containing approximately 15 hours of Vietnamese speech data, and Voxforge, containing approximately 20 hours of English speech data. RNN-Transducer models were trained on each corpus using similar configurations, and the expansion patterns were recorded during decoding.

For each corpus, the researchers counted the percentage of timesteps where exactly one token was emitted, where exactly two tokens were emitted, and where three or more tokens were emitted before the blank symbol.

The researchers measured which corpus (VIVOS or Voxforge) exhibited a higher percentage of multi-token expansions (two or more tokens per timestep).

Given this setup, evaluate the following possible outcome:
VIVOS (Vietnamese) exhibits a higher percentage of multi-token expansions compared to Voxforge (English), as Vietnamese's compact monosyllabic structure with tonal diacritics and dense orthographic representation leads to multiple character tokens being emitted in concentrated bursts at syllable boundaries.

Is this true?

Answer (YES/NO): YES